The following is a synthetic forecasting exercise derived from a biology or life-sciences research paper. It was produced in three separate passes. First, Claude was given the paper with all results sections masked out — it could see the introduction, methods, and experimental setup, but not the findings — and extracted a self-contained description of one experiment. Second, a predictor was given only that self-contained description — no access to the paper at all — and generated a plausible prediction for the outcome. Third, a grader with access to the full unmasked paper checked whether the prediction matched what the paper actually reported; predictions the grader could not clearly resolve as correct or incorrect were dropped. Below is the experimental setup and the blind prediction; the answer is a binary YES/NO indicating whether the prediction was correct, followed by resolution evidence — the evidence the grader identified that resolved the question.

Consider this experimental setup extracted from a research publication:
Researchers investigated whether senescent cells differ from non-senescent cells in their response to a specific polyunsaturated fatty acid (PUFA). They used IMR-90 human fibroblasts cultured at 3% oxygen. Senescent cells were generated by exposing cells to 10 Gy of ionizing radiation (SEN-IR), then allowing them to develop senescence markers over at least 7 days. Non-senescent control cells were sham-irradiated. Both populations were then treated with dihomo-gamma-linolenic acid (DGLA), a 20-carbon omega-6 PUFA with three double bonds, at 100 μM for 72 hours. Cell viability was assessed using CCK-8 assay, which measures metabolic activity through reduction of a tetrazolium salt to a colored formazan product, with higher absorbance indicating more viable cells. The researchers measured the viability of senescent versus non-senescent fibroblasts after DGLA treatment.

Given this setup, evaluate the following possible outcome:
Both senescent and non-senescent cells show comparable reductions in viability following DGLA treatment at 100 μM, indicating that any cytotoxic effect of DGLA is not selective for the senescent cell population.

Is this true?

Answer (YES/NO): NO